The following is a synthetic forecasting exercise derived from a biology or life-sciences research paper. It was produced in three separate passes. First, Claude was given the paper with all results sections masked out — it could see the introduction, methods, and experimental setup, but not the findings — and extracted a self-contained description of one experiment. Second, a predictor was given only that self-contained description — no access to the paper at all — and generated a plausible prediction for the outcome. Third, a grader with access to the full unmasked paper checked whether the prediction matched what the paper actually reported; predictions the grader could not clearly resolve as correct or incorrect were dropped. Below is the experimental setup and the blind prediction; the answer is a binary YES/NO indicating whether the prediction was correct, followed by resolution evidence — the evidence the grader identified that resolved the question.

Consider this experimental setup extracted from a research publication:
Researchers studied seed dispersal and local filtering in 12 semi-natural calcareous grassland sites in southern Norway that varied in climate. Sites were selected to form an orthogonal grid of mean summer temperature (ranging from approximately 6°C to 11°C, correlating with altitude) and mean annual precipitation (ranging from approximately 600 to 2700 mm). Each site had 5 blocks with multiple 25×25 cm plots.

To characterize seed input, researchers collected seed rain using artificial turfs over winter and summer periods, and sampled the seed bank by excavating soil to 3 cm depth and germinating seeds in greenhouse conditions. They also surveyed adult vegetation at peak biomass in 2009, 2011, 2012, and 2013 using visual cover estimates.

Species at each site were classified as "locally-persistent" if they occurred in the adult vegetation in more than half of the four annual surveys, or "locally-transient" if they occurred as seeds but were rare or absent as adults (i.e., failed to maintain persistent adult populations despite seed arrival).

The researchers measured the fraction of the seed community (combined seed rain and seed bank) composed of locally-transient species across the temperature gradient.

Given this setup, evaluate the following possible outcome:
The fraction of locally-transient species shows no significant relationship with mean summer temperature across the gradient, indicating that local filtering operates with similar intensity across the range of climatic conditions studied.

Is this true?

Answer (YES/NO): NO